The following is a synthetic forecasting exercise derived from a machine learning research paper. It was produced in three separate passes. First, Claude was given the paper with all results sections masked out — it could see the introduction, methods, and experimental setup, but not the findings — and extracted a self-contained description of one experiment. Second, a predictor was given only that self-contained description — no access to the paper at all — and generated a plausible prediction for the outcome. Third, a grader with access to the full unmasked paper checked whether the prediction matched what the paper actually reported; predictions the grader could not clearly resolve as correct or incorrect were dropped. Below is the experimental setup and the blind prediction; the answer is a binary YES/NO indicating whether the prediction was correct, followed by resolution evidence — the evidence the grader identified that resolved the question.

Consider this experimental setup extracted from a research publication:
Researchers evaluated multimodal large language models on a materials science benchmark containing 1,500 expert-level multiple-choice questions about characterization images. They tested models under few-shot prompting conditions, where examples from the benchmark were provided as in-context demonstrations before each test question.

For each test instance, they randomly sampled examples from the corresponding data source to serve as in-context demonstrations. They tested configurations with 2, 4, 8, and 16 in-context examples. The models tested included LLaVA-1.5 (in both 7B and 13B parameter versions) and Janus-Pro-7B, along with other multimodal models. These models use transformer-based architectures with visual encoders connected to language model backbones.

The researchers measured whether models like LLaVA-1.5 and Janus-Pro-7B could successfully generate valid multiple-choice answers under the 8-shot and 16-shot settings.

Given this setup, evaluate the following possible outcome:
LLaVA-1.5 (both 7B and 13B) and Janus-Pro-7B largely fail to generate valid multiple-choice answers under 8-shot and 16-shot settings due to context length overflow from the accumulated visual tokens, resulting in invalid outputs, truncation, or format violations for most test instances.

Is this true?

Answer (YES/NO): YES